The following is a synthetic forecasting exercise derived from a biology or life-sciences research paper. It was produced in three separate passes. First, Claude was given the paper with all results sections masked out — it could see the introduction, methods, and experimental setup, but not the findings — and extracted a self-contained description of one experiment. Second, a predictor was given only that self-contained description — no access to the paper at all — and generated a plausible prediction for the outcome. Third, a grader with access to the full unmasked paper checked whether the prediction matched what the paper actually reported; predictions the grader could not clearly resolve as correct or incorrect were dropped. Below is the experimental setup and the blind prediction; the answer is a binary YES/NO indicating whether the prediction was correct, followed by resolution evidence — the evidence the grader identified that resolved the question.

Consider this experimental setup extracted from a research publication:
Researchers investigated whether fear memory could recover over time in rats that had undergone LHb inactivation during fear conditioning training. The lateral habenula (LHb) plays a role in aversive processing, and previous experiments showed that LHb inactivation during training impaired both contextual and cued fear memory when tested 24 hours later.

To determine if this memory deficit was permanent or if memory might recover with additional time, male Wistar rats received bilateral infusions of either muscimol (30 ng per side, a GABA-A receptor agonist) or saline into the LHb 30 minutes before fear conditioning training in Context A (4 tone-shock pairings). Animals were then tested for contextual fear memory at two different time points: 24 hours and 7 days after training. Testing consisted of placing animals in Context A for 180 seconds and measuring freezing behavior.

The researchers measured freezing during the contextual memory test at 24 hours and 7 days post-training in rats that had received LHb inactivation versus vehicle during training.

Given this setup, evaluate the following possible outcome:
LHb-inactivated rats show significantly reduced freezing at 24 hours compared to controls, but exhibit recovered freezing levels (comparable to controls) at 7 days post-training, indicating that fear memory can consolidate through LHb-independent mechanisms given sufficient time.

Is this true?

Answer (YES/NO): NO